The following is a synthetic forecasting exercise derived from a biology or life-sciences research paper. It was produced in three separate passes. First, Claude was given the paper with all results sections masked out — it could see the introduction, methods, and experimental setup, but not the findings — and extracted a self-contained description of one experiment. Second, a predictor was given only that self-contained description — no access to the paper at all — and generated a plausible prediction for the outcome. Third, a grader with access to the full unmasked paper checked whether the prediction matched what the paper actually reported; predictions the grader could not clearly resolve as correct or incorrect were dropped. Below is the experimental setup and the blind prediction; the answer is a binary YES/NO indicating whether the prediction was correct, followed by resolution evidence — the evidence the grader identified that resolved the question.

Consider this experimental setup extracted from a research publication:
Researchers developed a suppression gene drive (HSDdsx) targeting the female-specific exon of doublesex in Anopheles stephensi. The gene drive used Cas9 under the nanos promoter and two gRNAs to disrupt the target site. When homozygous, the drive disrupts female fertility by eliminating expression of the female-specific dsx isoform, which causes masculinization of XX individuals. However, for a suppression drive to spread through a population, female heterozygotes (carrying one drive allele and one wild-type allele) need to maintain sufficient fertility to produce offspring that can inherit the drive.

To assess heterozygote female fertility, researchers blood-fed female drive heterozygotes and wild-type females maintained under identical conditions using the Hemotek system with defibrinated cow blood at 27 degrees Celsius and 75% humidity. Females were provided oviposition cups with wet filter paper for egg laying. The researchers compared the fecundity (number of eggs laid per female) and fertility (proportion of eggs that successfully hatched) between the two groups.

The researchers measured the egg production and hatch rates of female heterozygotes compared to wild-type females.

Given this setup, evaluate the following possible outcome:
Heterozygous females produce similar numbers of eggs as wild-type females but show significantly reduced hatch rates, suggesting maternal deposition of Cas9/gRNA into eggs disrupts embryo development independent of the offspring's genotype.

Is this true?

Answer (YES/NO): NO